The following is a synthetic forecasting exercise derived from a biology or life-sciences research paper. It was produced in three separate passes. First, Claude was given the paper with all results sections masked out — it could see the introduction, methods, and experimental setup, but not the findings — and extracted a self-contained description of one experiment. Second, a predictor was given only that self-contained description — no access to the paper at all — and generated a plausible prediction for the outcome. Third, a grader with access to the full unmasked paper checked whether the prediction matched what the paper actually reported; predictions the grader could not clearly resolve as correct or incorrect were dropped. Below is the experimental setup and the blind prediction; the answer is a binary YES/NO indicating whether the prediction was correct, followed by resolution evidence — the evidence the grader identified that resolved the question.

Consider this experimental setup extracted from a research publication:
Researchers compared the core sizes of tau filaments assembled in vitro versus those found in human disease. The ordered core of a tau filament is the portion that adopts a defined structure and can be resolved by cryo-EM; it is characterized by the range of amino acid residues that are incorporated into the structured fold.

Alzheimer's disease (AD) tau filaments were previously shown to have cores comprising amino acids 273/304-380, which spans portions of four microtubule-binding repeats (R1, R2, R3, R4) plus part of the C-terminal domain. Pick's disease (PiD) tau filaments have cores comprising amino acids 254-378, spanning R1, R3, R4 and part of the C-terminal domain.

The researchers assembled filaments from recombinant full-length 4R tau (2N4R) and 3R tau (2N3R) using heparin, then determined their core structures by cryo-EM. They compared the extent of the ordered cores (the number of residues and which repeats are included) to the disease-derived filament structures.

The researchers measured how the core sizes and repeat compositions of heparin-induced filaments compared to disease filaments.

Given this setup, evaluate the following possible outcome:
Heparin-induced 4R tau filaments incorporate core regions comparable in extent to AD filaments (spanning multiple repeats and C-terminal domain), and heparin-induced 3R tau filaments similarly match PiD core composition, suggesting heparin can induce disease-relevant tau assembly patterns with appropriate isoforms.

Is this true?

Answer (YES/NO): NO